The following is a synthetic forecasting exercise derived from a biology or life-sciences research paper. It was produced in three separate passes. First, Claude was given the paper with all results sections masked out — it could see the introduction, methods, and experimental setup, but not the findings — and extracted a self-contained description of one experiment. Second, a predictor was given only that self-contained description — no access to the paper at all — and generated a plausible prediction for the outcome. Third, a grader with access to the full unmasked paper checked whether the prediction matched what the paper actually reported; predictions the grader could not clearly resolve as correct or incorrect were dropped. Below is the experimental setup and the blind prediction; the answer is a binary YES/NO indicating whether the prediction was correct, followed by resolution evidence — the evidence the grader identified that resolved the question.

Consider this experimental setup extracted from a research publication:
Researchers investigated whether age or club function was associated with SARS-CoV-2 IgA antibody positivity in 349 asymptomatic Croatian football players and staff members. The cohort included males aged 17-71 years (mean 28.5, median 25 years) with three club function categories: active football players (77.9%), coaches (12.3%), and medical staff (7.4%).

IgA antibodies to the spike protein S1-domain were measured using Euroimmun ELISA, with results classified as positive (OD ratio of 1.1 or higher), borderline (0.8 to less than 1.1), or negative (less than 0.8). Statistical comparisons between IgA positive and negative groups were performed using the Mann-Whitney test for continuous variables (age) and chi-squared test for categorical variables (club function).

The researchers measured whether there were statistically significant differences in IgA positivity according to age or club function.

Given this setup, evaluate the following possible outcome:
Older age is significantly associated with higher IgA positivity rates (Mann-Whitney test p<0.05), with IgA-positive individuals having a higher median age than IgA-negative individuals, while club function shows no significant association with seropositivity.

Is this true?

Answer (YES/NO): NO